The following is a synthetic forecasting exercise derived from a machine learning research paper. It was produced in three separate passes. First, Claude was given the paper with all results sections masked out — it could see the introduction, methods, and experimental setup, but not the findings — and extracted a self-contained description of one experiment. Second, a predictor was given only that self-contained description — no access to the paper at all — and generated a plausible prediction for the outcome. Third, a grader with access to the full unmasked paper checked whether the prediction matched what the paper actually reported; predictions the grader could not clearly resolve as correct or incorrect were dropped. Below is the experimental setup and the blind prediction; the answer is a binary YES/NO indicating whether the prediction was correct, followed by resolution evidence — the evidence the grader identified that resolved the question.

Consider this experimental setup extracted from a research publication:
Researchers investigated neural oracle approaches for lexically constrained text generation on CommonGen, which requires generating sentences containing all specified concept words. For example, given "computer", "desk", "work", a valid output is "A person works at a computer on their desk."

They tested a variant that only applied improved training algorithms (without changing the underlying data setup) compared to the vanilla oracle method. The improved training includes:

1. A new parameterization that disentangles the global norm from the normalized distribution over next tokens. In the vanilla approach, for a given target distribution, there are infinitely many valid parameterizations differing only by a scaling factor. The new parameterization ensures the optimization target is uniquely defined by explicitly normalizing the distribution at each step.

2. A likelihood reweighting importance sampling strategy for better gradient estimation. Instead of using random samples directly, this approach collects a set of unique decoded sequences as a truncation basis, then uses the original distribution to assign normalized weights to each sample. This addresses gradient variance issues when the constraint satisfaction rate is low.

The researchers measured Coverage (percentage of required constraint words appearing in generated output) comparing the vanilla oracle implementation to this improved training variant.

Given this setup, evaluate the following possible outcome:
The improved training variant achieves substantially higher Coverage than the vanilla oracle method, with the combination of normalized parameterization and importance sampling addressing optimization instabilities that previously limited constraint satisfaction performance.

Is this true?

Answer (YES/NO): NO